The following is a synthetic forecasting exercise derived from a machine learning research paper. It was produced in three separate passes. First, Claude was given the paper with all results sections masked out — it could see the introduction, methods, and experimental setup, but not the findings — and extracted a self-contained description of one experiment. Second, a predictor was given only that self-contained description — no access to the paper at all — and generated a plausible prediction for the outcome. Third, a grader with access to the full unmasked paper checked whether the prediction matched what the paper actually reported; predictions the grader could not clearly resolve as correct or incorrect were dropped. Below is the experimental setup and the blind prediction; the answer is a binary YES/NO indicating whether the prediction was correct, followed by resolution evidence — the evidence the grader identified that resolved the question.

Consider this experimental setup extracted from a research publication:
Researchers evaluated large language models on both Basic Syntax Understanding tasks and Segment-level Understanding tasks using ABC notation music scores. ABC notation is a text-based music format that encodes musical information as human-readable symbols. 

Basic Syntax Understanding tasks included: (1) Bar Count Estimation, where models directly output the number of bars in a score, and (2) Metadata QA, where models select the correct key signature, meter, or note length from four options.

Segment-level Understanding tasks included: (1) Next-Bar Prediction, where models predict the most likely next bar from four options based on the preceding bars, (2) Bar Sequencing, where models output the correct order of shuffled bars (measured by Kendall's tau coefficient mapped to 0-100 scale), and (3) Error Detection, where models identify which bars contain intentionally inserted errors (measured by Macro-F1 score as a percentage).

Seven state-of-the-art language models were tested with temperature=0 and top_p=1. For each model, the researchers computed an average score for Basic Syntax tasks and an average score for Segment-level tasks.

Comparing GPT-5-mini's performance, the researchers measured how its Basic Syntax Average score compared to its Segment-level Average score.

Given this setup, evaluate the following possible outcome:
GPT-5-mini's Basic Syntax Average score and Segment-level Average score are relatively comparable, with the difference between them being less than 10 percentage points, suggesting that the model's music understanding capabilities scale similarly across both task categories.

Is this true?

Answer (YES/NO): NO